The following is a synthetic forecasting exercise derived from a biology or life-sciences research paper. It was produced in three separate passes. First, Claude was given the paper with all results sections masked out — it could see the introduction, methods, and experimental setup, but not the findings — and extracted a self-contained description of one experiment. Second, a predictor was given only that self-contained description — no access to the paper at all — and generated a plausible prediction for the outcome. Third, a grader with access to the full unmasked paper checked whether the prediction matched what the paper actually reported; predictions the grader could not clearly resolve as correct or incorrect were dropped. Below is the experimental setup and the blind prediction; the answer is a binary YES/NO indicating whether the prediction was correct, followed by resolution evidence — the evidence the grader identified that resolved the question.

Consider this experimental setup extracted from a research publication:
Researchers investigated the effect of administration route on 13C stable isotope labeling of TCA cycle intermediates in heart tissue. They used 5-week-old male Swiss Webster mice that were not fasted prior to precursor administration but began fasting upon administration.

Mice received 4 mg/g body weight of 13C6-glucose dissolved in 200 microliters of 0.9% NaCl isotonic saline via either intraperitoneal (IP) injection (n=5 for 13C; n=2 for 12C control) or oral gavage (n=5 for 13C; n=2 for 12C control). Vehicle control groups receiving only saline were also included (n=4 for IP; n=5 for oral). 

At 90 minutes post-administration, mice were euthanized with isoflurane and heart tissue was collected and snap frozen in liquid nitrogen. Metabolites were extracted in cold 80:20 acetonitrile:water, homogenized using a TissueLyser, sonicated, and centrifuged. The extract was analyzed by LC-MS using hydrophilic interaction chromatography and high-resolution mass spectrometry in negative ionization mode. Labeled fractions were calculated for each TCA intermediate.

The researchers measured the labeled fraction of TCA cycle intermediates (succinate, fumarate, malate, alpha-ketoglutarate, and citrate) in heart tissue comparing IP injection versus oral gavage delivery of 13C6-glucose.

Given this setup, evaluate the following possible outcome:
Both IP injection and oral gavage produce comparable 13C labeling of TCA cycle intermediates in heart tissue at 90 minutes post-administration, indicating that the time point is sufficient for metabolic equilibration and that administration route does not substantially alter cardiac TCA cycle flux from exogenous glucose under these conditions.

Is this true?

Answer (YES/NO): YES